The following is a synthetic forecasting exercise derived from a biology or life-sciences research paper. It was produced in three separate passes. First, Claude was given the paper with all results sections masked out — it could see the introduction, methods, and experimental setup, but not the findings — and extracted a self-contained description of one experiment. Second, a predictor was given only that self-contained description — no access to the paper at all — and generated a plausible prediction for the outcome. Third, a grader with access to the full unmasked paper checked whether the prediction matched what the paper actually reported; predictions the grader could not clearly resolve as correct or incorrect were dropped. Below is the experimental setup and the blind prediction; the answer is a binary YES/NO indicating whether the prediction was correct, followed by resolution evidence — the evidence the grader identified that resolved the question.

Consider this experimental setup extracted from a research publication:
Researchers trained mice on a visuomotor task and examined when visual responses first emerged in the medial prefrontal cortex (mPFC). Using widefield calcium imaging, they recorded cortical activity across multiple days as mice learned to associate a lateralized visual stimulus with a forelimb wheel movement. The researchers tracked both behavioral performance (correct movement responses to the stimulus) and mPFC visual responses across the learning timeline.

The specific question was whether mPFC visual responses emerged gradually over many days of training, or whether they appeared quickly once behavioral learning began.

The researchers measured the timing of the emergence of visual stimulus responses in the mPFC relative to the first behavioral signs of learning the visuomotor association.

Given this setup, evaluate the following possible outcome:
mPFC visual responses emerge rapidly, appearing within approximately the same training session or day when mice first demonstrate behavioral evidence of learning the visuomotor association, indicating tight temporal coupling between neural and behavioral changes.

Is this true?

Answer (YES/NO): YES